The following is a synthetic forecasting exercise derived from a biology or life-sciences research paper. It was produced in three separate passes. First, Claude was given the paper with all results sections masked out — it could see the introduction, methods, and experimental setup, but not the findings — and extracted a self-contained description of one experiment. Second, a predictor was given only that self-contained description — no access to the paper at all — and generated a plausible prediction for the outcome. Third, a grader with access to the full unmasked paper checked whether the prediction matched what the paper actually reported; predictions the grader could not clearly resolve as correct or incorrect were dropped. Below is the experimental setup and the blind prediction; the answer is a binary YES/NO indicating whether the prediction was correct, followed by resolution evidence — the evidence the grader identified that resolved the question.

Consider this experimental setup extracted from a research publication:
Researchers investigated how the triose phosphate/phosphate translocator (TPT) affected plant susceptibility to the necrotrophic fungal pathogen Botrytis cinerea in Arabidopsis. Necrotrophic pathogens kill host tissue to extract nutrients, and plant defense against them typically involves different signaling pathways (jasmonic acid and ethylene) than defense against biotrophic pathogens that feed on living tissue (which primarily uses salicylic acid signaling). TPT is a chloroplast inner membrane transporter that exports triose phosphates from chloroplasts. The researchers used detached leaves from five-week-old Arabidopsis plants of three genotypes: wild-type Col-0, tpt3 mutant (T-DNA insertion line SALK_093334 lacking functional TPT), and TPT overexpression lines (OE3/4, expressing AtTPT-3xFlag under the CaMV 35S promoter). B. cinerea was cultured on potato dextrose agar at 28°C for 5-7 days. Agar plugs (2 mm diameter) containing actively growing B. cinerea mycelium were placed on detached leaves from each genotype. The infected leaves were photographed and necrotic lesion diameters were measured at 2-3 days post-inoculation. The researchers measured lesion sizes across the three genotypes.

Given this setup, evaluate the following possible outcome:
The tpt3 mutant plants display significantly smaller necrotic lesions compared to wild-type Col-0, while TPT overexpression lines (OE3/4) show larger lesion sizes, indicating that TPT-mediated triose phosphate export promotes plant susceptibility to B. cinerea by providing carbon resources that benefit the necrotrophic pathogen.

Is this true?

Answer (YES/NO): NO